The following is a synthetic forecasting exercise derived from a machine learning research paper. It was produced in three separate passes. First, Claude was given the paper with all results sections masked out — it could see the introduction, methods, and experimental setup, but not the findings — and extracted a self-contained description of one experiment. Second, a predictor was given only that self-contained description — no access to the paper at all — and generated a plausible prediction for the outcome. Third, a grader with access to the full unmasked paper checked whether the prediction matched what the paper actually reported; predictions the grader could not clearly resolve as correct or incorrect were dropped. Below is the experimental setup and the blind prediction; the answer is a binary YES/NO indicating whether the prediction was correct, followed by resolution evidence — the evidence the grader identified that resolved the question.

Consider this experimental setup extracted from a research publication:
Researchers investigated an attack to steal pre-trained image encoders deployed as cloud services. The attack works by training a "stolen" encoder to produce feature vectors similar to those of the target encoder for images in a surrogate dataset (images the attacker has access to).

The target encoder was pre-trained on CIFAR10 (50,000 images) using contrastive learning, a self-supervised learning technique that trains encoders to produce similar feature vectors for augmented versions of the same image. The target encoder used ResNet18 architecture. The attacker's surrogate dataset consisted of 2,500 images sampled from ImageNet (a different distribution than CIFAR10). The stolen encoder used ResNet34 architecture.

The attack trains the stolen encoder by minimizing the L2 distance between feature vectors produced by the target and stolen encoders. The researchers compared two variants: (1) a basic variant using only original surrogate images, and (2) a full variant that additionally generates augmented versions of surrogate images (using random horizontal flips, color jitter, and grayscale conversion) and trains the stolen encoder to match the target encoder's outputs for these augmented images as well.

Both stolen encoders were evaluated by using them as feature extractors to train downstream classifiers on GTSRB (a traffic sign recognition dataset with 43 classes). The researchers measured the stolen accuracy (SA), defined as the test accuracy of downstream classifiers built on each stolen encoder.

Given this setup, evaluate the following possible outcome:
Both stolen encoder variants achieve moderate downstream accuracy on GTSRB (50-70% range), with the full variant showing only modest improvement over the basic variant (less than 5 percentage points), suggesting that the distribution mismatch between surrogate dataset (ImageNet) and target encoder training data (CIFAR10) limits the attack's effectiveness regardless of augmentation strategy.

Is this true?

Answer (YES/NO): NO